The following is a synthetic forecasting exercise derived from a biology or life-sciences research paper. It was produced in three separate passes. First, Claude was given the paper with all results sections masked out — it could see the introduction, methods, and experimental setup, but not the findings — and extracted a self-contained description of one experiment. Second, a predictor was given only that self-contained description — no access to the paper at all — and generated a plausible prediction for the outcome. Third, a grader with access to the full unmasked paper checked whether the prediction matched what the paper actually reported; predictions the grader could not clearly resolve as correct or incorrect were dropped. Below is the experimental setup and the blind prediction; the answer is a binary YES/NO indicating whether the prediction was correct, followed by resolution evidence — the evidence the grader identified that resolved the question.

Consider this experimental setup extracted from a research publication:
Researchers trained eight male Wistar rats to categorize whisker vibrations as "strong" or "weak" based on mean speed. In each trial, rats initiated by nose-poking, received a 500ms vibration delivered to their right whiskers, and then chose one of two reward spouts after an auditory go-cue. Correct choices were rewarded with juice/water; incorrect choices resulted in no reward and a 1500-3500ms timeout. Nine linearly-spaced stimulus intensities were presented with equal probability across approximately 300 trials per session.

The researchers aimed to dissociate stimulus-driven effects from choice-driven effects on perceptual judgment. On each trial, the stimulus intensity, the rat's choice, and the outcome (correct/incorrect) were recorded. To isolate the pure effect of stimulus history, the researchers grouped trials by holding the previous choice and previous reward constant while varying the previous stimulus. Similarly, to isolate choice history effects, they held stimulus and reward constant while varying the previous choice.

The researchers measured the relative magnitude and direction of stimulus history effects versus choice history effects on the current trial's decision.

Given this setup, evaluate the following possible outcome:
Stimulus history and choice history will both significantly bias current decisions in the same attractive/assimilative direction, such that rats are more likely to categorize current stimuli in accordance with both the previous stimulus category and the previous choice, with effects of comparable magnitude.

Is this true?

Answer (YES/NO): NO